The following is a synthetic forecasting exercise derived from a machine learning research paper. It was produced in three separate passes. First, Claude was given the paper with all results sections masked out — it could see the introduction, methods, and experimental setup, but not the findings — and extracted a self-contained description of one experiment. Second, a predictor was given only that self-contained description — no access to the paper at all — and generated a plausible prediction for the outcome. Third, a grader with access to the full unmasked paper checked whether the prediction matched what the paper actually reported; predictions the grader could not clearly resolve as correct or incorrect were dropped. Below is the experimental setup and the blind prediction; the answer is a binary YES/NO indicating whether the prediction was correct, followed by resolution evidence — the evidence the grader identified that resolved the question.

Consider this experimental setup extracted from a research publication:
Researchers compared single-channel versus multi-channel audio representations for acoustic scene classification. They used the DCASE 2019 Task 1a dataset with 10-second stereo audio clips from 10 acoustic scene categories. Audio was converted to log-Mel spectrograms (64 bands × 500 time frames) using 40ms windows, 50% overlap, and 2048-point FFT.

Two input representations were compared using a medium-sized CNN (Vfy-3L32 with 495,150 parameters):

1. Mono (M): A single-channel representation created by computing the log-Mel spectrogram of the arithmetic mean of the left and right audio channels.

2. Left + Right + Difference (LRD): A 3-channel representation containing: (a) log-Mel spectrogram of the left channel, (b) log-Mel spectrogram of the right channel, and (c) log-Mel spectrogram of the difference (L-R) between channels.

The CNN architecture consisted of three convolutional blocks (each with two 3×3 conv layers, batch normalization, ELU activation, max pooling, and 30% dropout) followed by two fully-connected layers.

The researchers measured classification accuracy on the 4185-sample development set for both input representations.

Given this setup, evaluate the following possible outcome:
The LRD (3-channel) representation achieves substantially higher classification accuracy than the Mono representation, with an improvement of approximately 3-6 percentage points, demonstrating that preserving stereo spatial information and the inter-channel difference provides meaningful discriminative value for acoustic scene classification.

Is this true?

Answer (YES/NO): YES